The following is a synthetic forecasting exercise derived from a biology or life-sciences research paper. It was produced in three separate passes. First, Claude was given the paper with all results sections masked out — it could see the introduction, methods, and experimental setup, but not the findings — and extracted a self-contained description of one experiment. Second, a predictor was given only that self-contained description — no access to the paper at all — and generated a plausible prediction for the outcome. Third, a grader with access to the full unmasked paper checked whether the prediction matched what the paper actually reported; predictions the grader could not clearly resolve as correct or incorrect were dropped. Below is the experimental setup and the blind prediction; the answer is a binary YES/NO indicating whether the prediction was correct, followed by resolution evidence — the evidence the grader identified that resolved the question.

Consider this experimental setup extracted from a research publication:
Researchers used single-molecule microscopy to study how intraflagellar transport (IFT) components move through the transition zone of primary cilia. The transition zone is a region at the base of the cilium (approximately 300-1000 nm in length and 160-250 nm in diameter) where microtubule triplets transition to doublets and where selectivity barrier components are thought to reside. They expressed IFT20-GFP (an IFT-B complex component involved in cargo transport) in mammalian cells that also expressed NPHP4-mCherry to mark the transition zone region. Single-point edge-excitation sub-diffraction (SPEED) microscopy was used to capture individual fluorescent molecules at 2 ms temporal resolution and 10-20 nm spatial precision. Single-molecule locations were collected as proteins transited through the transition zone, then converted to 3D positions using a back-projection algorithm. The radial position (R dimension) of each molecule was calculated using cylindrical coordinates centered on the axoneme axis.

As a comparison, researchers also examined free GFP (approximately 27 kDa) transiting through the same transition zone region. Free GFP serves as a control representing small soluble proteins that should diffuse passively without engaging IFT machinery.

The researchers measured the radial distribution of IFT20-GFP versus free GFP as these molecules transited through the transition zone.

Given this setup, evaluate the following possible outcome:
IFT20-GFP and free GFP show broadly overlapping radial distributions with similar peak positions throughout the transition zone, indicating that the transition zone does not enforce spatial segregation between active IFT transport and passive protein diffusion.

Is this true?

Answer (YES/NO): NO